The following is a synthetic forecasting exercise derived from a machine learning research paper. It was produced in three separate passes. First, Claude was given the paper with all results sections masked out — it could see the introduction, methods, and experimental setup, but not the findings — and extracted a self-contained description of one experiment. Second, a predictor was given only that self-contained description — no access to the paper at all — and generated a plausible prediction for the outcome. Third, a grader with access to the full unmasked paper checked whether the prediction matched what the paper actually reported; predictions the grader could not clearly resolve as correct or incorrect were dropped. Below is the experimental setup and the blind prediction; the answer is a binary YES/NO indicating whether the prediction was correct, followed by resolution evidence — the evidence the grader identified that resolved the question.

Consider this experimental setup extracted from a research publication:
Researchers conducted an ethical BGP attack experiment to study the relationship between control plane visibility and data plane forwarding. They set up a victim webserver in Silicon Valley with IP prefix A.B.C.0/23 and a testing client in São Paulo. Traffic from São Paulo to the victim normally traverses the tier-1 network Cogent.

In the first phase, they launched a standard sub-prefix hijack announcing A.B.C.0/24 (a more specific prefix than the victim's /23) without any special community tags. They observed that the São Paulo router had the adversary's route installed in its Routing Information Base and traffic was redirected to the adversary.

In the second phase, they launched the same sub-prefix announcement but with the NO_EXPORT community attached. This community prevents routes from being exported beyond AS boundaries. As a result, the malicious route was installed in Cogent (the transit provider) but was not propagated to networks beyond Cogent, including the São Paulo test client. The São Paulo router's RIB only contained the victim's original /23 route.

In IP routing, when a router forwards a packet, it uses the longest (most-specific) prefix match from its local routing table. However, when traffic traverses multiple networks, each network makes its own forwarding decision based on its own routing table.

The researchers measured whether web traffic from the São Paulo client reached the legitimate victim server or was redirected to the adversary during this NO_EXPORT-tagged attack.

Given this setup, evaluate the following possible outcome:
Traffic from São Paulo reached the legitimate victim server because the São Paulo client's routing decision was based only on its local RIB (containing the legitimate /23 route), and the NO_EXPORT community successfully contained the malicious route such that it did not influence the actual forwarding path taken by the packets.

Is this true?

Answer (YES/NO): NO